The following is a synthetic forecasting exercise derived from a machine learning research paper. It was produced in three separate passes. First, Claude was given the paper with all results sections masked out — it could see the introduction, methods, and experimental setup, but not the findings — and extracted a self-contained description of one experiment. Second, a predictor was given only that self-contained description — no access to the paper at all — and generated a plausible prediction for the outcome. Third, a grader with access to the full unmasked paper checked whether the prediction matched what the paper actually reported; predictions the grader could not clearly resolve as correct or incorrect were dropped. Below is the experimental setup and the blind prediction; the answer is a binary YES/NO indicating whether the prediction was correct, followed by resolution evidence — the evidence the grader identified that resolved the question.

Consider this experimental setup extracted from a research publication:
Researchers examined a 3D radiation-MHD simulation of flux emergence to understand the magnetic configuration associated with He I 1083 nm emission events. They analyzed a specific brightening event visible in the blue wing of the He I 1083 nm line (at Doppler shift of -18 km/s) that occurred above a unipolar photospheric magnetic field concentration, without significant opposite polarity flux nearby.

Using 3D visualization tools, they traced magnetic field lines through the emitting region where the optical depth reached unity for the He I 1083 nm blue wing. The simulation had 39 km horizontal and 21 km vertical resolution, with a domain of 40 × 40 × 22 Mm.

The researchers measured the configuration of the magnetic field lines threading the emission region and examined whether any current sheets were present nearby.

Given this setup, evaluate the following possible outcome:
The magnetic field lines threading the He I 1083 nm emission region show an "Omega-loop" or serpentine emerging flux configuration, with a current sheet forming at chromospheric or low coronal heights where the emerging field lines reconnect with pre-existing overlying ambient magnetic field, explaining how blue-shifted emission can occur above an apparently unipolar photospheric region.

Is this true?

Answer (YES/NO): NO